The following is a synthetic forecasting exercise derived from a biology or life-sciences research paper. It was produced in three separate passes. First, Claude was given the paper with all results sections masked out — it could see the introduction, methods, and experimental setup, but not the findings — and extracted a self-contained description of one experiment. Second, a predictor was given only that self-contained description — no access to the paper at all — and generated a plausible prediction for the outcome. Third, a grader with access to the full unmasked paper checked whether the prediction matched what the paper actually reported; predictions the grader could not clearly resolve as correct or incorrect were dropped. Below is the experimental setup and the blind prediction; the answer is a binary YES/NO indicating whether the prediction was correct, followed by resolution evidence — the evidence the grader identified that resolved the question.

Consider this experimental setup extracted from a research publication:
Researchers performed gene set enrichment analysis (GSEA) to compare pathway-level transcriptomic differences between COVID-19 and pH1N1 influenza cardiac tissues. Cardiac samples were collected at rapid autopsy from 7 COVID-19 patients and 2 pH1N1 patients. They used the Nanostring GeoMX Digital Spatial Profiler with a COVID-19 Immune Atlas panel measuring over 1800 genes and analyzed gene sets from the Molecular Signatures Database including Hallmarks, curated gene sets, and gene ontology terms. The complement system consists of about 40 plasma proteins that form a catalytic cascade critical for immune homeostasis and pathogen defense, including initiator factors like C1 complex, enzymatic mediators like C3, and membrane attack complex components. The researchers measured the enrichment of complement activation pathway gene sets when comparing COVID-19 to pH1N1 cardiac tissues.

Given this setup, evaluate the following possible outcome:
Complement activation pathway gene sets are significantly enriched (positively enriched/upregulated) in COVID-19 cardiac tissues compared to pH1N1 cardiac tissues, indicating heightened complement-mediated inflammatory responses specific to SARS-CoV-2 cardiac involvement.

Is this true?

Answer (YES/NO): NO